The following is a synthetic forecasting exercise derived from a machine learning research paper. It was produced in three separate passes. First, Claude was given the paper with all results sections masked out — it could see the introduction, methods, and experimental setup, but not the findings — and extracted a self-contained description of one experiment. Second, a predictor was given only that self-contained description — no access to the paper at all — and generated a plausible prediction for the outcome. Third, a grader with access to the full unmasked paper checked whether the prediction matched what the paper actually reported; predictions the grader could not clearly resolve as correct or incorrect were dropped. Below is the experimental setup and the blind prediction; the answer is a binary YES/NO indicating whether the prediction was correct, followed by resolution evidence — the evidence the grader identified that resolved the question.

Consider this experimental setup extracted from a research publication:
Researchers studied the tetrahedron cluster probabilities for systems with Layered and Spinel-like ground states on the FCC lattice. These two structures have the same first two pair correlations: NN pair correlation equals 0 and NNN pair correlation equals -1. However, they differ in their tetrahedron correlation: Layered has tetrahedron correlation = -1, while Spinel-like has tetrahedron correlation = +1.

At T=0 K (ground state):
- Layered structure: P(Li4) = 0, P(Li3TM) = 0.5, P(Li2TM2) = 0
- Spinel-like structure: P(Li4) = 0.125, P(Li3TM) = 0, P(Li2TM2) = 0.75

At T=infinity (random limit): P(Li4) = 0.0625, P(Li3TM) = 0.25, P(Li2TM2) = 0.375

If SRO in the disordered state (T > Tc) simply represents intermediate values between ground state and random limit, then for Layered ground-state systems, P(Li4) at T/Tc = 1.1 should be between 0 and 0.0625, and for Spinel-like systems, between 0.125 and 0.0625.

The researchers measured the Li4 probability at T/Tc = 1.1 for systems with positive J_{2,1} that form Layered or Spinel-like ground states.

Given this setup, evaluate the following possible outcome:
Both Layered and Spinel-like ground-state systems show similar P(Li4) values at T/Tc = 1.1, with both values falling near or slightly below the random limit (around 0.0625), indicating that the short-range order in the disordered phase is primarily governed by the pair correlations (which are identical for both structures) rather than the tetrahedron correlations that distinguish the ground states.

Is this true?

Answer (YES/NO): NO